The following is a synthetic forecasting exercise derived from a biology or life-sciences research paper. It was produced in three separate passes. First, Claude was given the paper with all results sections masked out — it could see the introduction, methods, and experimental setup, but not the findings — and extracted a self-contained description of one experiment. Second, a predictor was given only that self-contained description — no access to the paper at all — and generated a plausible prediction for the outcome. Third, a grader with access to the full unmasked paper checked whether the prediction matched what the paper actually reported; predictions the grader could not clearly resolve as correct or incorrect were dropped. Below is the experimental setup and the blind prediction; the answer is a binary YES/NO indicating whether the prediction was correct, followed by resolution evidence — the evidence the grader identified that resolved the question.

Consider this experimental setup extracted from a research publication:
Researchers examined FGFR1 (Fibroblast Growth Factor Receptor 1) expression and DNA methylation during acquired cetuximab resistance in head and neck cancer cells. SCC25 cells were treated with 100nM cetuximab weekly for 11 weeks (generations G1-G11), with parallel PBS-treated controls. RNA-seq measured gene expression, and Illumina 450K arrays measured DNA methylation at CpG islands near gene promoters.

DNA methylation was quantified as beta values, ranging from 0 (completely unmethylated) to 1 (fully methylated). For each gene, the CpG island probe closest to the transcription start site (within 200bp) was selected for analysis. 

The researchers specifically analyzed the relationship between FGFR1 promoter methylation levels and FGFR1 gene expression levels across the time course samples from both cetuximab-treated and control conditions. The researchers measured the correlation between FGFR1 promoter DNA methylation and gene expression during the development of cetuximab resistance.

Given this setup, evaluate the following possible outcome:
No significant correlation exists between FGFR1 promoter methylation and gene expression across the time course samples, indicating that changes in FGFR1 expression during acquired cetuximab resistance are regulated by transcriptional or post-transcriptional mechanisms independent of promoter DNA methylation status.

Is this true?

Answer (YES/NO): NO